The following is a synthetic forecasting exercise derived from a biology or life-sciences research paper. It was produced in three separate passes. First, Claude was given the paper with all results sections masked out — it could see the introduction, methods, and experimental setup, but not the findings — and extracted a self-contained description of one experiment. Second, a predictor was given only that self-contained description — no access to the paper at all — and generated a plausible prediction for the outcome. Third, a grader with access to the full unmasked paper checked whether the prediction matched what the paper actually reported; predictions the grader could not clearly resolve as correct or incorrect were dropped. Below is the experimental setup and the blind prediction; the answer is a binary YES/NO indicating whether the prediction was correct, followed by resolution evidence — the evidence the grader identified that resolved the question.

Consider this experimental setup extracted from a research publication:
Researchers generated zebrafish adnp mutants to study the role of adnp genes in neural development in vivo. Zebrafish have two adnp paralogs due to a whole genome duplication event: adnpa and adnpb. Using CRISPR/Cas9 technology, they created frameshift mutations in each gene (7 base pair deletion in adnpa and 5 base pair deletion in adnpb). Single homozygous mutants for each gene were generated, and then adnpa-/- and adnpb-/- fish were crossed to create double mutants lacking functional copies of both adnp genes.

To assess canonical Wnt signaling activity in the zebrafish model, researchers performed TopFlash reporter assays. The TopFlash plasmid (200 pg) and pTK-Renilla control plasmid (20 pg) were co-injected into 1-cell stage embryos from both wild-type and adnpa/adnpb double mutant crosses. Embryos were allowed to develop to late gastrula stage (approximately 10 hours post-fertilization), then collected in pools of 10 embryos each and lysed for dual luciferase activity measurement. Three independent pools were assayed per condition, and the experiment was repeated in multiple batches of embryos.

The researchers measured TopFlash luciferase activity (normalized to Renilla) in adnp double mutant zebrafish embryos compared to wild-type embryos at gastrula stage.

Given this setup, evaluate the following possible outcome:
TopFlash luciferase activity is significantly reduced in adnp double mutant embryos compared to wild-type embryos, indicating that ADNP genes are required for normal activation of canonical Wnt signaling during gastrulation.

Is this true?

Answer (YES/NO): YES